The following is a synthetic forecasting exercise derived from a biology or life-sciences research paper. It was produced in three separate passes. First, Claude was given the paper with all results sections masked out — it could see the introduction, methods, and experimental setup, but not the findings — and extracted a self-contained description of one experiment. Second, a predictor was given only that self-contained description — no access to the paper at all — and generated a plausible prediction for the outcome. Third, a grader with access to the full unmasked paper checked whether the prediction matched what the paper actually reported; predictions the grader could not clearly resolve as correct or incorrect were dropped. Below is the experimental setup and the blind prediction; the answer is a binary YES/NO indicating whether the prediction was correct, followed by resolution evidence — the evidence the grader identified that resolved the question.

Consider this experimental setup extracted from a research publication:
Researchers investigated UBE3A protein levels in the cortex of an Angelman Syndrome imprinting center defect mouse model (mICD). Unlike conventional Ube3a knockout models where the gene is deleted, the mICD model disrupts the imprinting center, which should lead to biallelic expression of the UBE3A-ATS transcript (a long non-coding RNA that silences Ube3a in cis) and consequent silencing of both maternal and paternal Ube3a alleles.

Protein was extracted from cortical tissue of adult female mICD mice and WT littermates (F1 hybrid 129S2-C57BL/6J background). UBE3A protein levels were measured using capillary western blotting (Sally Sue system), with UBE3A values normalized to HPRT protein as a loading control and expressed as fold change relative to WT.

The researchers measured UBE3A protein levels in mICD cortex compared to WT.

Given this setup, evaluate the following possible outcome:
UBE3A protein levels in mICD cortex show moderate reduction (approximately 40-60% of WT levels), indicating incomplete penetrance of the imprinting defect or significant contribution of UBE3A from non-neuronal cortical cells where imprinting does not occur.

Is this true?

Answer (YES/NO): NO